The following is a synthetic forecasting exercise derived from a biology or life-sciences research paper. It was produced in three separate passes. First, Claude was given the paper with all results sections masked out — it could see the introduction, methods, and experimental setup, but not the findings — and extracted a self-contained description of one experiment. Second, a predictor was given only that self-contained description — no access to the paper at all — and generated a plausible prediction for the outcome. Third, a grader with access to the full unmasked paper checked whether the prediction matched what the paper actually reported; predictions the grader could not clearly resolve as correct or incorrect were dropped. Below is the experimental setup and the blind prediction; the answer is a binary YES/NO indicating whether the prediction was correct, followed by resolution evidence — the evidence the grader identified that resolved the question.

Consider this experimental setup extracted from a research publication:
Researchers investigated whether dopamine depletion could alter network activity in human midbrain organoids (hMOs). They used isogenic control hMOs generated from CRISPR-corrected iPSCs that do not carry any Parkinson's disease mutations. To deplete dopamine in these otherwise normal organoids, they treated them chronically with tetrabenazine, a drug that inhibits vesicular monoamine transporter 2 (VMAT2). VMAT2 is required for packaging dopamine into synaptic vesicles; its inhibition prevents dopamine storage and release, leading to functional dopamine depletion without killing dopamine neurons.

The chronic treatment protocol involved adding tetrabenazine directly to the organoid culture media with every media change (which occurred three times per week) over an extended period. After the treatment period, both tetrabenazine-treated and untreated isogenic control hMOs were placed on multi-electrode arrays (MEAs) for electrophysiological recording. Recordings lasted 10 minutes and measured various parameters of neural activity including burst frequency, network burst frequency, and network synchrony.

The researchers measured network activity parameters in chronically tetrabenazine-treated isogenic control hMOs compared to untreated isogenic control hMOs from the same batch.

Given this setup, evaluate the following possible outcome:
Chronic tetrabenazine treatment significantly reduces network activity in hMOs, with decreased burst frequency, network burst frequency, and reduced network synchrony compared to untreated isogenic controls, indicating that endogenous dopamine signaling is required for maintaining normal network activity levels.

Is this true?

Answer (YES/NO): NO